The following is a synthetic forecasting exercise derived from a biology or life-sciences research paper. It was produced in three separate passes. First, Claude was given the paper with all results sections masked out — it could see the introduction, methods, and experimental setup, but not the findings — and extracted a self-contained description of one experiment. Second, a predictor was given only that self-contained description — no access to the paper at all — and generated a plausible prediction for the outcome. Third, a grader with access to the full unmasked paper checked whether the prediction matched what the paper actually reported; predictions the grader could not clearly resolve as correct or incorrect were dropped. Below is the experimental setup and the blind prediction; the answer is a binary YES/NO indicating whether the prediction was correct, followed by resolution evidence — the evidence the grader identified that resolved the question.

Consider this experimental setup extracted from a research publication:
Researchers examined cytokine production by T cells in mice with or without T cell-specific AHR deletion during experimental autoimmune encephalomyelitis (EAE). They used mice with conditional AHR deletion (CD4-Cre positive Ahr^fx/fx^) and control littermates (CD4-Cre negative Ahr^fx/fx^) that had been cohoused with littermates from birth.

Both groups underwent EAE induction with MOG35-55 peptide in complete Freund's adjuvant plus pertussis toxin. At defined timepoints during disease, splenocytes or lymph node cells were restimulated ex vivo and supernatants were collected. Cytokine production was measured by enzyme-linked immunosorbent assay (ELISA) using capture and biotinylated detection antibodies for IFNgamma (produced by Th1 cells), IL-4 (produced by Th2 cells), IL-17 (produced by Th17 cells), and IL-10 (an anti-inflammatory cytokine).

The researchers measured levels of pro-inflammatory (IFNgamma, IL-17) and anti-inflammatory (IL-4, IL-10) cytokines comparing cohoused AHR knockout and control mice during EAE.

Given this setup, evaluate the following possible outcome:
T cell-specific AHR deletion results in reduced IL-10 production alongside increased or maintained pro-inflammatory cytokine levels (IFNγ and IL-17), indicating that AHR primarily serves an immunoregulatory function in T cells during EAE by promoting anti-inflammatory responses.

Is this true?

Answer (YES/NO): NO